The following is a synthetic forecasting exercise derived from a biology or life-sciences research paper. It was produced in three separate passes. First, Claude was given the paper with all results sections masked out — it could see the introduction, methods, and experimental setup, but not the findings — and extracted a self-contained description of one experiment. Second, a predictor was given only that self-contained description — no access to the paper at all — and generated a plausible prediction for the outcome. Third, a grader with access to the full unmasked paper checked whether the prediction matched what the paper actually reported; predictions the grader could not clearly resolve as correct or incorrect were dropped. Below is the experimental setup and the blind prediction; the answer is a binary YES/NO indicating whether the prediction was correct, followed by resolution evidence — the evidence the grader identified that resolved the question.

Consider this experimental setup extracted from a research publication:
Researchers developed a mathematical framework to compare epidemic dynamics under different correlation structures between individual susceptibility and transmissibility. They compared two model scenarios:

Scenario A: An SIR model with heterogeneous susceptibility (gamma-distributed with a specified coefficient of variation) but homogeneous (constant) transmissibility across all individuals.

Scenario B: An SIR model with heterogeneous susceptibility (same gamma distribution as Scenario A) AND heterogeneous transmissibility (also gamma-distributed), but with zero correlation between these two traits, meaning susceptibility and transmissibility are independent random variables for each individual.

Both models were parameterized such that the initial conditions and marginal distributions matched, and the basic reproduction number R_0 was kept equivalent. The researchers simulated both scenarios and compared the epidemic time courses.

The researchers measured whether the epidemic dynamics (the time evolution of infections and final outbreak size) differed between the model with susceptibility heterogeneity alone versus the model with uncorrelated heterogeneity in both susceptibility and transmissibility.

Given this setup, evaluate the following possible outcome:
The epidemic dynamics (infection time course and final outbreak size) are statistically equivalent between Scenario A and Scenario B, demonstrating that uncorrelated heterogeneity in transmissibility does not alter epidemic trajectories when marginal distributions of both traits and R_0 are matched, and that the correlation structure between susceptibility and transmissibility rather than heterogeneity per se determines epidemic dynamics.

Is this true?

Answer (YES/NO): YES